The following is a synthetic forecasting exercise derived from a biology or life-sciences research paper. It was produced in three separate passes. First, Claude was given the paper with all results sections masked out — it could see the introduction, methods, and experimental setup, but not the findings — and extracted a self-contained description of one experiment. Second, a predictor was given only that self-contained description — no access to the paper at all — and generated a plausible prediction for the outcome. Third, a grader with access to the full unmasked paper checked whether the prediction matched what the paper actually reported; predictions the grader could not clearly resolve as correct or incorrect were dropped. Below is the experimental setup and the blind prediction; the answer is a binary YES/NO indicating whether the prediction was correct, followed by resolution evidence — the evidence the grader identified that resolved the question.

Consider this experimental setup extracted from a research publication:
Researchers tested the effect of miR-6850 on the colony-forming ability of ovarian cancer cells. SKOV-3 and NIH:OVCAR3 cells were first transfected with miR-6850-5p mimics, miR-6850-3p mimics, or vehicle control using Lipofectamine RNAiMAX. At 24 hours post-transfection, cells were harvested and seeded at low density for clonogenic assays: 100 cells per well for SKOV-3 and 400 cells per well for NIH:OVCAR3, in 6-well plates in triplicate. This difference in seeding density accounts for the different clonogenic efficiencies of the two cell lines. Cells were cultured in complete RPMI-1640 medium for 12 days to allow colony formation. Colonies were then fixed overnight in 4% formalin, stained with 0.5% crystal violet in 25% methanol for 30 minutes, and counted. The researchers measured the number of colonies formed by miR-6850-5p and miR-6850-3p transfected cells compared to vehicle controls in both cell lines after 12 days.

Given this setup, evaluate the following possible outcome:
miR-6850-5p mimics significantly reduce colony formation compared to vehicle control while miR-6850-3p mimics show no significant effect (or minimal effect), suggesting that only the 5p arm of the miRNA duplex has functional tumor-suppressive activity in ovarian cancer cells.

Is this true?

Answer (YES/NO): NO